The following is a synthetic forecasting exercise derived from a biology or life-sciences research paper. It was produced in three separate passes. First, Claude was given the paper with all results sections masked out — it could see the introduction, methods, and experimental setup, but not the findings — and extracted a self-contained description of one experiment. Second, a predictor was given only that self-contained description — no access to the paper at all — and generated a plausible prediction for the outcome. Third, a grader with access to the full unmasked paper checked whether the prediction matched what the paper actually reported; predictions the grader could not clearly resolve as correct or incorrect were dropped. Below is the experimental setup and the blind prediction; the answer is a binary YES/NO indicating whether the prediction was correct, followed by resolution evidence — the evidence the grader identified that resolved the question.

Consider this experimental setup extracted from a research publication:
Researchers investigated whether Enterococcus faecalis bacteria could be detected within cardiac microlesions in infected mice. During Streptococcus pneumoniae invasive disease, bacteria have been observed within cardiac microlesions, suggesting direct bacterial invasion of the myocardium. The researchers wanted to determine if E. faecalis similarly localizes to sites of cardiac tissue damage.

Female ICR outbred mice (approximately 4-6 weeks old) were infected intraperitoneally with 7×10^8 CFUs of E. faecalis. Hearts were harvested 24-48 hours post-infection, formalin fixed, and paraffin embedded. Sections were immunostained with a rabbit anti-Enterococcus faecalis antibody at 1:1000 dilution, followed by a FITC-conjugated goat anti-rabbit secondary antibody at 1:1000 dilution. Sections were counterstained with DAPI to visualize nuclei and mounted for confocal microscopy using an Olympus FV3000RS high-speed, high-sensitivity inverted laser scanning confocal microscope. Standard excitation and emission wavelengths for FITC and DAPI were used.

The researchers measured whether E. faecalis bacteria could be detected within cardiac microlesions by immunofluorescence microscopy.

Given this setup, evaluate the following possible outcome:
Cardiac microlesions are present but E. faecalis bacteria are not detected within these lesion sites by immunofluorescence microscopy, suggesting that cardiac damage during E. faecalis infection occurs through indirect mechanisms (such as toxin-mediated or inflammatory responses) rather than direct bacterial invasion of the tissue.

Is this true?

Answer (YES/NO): NO